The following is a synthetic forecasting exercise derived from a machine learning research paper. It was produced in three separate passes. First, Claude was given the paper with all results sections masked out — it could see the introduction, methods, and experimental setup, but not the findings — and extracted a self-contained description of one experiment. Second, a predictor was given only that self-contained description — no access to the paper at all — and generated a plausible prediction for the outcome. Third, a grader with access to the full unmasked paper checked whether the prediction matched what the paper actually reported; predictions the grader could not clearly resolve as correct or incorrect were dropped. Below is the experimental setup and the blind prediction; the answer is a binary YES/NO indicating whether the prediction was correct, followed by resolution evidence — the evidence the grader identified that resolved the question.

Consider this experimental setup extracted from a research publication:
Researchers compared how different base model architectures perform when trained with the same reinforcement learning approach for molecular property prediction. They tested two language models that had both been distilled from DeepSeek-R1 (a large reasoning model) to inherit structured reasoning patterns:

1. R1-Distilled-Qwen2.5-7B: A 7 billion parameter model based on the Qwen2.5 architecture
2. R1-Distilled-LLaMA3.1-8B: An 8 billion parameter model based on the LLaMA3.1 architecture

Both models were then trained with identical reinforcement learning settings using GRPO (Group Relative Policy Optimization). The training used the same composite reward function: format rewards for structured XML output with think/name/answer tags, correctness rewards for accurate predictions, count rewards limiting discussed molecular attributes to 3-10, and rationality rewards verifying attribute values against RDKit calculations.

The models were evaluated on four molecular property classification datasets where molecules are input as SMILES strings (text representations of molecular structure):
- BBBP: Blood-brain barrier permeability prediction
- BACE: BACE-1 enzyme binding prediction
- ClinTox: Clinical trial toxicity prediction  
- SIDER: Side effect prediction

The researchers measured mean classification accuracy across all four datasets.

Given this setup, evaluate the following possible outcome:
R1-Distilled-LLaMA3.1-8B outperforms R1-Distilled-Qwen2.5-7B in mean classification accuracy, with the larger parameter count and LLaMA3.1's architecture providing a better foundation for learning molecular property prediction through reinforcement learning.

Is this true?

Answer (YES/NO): YES